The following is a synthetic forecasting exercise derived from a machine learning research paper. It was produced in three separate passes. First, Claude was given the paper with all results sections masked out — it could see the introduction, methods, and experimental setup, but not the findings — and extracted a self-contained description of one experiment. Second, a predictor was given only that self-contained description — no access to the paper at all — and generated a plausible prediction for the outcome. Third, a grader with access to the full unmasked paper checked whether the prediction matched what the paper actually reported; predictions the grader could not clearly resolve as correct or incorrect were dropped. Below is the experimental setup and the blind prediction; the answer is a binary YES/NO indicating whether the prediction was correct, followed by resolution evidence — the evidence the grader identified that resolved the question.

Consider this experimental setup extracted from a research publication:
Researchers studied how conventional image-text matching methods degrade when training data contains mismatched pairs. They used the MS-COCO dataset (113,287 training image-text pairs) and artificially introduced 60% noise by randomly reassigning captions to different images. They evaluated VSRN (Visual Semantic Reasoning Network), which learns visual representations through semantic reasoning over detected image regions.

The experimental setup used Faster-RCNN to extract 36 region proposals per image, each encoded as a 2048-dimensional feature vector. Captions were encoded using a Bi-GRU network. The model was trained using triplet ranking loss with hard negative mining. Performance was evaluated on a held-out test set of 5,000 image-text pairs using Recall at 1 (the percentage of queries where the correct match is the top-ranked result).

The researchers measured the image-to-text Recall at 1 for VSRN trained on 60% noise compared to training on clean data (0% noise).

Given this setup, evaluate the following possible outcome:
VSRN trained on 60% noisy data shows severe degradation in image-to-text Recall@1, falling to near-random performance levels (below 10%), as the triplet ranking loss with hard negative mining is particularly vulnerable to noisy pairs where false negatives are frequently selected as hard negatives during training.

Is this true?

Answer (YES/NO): NO